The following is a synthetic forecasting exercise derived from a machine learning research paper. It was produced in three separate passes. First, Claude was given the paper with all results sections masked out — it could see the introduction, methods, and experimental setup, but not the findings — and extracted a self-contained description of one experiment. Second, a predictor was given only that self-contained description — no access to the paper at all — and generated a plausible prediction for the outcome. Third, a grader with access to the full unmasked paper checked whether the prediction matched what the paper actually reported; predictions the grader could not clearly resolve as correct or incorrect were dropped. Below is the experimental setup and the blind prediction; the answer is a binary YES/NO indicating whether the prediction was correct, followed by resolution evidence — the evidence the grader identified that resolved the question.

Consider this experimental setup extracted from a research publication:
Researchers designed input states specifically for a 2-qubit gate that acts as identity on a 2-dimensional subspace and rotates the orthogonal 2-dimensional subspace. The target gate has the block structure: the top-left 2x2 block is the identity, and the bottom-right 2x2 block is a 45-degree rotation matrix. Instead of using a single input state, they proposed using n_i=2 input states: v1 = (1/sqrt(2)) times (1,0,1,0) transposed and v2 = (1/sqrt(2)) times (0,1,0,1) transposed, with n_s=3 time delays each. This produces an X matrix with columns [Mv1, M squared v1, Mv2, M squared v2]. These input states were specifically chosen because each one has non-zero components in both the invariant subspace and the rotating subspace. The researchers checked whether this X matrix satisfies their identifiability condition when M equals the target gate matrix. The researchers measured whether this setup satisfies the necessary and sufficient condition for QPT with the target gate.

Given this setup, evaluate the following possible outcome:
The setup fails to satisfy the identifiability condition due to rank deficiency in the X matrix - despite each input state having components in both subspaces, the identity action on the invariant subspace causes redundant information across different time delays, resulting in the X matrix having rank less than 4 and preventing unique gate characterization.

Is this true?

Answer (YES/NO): NO